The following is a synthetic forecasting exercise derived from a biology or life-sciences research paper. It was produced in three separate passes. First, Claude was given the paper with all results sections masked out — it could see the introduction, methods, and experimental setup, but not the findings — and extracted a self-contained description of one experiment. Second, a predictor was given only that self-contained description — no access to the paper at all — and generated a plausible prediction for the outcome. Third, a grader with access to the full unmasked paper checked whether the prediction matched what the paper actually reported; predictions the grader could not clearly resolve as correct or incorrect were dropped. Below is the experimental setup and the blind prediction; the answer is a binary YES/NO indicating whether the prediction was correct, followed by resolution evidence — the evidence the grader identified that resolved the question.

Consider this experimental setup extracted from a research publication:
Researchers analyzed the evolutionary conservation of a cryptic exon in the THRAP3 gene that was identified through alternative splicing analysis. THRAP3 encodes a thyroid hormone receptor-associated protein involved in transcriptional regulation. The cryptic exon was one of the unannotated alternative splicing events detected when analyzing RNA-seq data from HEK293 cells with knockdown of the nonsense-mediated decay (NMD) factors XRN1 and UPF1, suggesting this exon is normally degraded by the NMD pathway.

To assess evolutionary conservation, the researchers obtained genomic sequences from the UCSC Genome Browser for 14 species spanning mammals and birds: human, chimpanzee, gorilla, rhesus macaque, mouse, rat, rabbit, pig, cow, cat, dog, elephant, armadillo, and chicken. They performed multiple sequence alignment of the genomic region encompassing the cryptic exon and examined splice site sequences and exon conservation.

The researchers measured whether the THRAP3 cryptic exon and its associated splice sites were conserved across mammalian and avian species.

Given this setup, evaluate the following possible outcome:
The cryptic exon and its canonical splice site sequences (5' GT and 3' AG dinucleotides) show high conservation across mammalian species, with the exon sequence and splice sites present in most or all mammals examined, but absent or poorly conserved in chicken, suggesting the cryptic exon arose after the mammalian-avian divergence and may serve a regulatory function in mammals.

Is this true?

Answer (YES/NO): NO